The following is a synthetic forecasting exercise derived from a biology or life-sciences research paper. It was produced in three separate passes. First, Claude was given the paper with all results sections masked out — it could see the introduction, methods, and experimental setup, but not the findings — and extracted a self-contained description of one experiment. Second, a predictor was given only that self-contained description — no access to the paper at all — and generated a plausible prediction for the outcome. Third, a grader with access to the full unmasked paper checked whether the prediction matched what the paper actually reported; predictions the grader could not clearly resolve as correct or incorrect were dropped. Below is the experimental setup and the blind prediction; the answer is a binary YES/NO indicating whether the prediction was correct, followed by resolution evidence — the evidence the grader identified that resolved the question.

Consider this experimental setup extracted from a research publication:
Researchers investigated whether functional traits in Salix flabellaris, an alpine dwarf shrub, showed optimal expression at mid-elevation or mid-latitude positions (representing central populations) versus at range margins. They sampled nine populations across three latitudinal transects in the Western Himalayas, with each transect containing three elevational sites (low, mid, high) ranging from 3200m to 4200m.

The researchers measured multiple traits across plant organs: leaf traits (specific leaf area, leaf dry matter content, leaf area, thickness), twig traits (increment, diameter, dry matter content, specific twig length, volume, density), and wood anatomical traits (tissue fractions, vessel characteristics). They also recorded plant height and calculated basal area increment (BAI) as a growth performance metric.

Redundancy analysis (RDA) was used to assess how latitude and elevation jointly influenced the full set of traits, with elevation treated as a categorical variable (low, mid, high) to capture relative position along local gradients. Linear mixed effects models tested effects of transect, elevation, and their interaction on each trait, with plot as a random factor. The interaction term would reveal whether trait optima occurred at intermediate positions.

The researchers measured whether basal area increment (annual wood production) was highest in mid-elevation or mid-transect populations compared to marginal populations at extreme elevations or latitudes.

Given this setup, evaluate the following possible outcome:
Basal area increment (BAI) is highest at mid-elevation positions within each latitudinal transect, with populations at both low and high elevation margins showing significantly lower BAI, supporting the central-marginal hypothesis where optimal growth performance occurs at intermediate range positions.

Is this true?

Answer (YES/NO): YES